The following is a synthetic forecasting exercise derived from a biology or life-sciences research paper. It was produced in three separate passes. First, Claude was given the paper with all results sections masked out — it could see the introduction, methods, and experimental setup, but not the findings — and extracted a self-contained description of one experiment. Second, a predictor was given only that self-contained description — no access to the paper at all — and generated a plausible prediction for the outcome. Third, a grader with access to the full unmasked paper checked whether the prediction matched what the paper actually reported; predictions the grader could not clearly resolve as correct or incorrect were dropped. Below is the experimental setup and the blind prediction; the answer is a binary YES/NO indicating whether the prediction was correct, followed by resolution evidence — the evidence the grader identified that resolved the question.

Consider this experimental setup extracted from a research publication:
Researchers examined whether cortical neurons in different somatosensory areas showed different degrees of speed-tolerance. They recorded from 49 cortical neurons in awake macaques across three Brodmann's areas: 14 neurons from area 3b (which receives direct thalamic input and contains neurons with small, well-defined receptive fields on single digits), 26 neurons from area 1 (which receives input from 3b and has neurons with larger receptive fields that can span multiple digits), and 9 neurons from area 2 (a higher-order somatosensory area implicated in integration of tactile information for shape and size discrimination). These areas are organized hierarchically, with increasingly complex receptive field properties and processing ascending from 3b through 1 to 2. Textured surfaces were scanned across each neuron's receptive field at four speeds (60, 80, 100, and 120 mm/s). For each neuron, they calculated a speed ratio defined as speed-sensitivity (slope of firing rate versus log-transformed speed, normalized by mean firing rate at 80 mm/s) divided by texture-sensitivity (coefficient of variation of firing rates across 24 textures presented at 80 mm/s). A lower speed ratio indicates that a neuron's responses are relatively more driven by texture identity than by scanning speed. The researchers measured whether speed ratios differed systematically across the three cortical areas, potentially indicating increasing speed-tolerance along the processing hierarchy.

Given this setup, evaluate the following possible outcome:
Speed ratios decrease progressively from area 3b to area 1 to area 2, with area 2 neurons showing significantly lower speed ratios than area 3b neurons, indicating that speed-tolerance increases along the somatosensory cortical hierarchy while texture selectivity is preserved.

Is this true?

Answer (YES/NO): NO